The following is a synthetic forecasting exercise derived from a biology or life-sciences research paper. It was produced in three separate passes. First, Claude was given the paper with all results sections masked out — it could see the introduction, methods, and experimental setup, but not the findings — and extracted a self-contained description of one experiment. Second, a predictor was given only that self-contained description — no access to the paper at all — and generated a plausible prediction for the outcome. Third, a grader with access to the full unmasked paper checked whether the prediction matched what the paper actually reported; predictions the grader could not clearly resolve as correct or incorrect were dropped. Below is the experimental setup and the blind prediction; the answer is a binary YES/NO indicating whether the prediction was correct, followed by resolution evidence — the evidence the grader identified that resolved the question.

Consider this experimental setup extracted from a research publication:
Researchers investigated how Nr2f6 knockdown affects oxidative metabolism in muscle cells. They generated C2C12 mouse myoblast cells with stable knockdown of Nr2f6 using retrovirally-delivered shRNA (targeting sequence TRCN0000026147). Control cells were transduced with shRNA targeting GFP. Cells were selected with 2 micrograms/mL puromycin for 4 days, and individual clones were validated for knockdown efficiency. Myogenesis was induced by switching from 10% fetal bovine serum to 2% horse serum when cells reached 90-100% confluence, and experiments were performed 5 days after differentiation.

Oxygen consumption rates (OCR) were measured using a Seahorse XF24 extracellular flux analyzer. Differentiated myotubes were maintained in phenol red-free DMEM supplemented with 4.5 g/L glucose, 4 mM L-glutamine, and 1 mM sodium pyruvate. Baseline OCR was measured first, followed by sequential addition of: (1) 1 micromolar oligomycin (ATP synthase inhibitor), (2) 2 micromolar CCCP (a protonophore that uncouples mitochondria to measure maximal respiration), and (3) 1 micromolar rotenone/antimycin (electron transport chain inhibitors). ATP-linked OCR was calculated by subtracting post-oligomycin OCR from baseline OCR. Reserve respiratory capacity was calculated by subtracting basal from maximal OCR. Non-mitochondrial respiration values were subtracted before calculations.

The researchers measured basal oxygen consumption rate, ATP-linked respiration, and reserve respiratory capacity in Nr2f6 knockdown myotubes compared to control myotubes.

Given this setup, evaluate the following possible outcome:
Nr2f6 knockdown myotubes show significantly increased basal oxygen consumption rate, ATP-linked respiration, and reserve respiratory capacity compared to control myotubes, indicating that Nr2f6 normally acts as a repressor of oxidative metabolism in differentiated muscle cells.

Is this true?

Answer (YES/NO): NO